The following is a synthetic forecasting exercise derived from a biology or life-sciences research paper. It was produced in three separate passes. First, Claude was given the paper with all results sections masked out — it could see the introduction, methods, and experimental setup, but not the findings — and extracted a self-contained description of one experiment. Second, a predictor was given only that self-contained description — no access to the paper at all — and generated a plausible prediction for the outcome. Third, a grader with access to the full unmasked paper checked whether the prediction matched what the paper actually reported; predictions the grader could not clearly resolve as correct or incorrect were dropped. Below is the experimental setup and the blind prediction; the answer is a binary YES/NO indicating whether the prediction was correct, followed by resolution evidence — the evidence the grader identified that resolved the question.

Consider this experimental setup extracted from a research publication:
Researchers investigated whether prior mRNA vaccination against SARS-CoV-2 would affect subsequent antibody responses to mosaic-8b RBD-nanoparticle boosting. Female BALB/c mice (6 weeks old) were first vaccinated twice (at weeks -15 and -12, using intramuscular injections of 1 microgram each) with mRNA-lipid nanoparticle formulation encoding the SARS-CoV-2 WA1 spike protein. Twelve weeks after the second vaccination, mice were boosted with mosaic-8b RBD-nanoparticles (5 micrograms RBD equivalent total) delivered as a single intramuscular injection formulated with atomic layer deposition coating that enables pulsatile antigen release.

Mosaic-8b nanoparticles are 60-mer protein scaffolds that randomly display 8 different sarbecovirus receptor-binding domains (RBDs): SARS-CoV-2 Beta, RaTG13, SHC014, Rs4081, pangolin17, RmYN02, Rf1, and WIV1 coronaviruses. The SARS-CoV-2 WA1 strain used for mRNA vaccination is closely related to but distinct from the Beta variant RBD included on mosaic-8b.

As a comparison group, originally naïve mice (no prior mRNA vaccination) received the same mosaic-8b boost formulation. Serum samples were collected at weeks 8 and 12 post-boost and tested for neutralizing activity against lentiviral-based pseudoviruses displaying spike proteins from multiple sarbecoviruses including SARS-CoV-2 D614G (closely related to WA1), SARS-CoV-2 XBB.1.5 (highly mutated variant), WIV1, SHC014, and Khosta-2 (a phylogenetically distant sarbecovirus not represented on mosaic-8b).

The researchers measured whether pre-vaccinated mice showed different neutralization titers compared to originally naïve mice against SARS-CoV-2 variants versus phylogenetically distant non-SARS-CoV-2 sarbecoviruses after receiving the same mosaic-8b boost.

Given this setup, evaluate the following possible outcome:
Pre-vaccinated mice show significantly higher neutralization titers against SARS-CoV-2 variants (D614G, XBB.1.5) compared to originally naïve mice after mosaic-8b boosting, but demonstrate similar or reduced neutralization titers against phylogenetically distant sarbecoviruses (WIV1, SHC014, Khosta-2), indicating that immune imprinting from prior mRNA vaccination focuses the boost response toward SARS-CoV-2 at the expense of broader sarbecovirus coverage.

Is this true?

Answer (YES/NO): NO